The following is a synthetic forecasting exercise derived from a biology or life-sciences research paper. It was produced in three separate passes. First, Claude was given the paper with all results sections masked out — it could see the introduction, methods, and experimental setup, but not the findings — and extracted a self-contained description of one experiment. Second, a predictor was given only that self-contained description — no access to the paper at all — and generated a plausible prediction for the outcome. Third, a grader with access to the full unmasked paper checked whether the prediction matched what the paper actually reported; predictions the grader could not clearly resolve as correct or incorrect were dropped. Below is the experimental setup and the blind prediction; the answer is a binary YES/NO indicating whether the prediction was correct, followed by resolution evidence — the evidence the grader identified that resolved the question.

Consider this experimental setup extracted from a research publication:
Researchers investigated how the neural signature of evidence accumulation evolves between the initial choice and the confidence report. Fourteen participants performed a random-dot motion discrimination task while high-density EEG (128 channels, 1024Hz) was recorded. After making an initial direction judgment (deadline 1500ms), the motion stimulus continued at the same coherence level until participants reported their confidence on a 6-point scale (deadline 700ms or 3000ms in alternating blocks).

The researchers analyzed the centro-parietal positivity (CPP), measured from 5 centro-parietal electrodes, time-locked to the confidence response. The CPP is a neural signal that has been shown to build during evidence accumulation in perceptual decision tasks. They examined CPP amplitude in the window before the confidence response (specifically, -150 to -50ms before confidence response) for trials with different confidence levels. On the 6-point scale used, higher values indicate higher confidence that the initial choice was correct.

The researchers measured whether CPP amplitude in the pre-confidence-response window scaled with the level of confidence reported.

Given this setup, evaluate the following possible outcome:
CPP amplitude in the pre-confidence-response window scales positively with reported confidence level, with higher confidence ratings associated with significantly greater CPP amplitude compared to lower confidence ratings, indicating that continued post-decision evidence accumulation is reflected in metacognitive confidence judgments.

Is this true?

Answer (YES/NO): YES